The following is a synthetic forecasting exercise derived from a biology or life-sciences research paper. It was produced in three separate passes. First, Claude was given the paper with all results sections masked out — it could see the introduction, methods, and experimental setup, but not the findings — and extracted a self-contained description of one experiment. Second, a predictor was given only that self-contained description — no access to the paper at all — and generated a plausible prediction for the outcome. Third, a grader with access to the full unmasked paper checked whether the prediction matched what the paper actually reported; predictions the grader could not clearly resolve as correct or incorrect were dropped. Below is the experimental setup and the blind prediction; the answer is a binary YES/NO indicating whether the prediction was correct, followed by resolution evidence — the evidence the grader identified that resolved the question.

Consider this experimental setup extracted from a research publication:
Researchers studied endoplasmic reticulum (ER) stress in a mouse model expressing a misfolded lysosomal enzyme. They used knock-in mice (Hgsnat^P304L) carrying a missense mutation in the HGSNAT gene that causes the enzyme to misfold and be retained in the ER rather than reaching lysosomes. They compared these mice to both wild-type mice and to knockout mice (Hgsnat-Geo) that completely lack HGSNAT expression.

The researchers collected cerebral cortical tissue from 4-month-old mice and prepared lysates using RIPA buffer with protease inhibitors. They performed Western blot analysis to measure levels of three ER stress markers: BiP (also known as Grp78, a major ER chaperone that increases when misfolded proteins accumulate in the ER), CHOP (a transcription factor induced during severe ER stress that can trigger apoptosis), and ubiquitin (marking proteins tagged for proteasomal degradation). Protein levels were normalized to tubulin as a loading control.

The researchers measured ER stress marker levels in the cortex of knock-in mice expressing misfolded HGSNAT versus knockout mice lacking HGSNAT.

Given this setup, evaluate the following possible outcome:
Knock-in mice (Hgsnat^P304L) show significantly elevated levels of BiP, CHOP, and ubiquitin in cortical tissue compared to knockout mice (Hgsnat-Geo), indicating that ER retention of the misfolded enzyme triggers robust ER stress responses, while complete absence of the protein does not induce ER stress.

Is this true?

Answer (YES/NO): NO